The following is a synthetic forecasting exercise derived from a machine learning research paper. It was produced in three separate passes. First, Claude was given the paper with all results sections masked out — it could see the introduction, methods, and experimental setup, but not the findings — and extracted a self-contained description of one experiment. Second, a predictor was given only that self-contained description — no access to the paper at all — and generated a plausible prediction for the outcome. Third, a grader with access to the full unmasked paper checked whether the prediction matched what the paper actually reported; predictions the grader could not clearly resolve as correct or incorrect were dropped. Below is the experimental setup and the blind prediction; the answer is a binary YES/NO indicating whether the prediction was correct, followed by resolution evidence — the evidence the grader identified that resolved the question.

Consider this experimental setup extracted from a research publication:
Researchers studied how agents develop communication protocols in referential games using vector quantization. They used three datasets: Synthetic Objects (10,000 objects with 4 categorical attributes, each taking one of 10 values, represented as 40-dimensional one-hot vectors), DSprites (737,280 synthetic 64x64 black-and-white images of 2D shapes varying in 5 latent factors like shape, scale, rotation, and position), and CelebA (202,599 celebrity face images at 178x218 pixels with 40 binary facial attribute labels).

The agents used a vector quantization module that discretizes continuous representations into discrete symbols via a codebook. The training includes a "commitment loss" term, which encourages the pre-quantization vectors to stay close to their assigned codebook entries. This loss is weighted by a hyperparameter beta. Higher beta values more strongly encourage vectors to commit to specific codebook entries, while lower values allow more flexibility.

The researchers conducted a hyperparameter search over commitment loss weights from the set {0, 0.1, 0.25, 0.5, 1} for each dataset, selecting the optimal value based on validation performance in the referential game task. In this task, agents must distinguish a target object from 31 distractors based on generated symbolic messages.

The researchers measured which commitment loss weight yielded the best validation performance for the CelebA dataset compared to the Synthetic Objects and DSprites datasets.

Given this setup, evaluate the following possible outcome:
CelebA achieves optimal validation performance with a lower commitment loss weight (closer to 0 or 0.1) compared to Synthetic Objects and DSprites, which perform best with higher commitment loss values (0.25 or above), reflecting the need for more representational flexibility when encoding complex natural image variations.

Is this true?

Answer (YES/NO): NO